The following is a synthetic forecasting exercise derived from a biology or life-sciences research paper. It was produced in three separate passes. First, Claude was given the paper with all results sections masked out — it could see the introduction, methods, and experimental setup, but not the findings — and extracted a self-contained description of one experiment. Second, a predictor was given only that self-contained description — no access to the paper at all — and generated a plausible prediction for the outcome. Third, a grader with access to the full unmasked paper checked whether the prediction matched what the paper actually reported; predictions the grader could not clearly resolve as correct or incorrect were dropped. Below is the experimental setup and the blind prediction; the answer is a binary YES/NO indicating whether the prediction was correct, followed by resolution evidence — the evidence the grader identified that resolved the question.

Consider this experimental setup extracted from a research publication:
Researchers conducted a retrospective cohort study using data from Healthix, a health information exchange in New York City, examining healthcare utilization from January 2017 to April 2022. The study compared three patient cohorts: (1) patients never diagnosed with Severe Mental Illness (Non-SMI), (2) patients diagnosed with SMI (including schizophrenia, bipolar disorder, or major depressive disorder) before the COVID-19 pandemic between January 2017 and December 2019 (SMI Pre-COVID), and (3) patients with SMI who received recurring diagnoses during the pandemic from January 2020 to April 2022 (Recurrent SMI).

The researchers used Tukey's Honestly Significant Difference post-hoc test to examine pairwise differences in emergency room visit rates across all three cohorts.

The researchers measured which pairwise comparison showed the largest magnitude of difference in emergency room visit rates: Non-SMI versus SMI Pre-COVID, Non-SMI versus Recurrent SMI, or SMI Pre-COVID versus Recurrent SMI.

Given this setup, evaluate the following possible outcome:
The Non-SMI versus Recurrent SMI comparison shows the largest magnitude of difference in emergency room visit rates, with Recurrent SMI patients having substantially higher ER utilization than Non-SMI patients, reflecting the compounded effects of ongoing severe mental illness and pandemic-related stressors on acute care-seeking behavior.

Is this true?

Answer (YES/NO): YES